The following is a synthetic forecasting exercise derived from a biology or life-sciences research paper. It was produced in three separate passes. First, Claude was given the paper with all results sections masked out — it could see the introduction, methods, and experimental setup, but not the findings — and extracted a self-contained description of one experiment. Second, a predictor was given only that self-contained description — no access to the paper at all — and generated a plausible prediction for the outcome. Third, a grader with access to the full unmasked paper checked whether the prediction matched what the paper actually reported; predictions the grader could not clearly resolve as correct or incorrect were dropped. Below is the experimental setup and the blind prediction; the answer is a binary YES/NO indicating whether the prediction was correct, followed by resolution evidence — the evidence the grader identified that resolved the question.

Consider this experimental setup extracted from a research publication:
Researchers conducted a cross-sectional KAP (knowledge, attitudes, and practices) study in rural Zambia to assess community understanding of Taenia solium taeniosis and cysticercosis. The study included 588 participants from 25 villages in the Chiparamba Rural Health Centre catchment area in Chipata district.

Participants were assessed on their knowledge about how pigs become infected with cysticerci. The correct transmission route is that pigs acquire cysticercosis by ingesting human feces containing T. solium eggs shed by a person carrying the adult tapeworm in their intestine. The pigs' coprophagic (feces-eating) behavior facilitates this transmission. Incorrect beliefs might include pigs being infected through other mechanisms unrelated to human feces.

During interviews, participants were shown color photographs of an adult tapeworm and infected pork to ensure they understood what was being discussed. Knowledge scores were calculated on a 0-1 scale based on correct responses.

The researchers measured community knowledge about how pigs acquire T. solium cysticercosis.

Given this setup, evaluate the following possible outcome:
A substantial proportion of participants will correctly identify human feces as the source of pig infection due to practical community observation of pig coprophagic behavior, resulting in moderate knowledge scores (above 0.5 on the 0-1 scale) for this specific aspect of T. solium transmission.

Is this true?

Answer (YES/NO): NO